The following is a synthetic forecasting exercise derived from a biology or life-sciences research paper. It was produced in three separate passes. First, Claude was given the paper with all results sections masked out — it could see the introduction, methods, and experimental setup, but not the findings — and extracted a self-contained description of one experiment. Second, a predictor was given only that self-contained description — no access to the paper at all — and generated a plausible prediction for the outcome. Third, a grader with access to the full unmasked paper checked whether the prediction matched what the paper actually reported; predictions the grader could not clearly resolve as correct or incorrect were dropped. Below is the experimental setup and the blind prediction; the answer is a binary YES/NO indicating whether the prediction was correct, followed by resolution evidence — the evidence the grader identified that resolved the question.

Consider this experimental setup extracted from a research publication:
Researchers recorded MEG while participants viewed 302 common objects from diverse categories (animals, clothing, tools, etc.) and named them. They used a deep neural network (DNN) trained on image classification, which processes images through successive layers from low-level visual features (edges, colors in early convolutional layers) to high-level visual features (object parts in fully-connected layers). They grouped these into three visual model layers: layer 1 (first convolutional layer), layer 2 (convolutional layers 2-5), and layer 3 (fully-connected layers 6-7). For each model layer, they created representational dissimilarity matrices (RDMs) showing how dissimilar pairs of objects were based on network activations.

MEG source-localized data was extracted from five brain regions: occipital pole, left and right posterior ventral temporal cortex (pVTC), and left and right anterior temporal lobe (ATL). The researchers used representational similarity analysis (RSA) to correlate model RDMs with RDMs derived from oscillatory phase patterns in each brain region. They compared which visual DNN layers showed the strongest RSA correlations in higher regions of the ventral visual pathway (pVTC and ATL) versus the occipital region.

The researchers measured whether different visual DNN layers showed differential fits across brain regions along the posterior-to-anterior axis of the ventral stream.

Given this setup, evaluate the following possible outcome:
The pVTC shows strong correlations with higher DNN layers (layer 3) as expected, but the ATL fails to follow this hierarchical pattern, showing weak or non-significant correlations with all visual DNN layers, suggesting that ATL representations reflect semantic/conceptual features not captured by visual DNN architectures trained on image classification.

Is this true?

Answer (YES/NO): NO